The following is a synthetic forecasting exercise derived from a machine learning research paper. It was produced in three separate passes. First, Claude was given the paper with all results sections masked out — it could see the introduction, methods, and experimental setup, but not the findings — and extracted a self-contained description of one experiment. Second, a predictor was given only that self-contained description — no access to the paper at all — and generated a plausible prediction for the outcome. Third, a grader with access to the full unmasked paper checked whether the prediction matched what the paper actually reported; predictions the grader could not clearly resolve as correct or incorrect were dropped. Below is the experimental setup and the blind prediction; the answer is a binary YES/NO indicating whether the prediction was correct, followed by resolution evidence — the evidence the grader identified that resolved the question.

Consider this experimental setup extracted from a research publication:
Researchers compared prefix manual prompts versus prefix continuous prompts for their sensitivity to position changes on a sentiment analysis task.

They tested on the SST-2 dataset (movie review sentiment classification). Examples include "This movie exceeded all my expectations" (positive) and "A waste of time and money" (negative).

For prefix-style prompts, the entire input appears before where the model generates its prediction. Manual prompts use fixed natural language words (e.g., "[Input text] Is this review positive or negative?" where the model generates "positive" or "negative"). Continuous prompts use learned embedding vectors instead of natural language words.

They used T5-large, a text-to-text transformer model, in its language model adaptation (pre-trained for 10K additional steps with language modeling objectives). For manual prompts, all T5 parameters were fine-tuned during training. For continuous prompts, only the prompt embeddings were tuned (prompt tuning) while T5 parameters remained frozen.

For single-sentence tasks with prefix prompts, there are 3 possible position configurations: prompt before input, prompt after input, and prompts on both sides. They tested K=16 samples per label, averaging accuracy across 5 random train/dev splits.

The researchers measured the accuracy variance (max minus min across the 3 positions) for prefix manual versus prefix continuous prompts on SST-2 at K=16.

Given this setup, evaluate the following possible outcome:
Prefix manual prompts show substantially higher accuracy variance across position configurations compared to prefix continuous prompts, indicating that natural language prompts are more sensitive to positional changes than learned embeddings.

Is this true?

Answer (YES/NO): NO